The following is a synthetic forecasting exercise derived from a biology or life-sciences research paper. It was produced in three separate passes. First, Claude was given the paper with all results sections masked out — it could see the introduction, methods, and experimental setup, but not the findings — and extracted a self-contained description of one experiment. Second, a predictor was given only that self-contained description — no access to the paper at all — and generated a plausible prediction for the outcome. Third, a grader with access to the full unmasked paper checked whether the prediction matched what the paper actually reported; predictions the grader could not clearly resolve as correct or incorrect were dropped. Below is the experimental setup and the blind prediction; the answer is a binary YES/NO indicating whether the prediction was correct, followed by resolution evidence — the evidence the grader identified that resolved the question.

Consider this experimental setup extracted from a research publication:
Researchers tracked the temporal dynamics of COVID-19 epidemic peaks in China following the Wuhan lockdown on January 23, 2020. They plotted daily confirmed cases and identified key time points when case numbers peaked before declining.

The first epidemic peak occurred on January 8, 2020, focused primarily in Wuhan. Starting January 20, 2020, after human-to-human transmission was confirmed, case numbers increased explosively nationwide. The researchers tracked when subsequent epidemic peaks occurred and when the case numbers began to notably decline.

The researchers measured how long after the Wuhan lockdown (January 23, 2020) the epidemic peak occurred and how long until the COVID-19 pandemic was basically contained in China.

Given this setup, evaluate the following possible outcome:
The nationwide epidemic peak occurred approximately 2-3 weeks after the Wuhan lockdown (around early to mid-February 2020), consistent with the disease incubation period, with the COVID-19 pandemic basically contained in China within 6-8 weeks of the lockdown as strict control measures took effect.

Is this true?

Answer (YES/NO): NO